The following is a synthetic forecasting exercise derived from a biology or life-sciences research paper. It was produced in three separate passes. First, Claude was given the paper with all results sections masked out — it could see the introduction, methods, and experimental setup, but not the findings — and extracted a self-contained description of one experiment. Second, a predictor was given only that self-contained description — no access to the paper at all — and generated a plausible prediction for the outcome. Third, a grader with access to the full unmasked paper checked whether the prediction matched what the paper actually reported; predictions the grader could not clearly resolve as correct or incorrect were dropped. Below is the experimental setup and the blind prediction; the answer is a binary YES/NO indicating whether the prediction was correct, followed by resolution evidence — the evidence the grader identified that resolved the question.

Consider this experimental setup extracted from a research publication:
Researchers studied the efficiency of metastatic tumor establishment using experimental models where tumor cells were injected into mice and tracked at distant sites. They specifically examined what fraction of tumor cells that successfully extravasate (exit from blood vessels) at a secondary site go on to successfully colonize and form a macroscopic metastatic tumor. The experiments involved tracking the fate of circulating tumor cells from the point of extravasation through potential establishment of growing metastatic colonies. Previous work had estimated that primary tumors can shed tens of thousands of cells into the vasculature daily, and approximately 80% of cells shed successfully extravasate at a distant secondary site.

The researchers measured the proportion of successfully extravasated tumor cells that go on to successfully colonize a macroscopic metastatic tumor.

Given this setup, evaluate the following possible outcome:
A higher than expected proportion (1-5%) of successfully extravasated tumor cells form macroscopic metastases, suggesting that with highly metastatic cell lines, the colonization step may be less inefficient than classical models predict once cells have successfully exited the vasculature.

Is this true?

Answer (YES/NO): NO